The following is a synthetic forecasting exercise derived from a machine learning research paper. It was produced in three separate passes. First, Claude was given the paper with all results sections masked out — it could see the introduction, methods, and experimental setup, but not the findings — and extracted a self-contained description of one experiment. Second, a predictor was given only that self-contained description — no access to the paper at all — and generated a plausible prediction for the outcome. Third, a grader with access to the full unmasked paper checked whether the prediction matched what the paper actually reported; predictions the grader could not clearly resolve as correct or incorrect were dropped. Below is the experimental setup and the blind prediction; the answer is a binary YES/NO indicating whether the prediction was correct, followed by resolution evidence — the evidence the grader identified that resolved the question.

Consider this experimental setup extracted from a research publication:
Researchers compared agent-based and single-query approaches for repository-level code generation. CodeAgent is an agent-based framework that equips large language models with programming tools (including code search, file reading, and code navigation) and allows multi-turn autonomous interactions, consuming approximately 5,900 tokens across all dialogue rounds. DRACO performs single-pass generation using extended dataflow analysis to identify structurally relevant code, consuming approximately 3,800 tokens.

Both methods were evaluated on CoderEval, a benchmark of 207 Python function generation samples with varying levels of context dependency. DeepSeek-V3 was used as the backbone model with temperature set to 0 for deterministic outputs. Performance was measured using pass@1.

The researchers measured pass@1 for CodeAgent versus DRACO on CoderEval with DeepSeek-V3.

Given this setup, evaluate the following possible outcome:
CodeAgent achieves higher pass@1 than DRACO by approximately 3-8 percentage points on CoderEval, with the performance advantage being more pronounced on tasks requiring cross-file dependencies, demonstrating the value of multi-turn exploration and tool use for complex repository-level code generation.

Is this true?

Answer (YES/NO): NO